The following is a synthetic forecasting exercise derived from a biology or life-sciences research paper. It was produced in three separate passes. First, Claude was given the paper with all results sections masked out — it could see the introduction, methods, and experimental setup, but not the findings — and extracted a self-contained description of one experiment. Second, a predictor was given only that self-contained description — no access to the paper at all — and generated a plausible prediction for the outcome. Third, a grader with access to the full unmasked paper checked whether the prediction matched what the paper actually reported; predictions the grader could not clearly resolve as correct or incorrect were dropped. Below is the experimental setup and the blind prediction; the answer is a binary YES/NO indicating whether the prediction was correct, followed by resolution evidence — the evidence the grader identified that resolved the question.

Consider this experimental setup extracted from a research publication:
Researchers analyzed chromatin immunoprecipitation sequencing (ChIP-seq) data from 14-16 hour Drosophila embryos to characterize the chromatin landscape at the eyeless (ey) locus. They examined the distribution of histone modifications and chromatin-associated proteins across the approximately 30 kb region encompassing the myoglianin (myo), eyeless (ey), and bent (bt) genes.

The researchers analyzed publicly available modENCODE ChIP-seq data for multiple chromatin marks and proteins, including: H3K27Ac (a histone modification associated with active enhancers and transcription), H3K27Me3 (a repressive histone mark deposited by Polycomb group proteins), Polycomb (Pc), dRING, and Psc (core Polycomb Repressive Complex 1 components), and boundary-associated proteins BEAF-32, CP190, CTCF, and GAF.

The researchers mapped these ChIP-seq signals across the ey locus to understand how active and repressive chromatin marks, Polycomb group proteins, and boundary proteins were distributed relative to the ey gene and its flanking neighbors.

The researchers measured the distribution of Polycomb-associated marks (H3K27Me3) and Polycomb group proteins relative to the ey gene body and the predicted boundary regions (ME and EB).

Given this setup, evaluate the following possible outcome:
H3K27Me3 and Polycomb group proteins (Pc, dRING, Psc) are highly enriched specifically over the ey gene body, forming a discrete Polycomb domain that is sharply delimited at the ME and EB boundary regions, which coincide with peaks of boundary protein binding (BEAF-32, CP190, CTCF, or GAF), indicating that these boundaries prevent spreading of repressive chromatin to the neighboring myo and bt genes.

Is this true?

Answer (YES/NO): YES